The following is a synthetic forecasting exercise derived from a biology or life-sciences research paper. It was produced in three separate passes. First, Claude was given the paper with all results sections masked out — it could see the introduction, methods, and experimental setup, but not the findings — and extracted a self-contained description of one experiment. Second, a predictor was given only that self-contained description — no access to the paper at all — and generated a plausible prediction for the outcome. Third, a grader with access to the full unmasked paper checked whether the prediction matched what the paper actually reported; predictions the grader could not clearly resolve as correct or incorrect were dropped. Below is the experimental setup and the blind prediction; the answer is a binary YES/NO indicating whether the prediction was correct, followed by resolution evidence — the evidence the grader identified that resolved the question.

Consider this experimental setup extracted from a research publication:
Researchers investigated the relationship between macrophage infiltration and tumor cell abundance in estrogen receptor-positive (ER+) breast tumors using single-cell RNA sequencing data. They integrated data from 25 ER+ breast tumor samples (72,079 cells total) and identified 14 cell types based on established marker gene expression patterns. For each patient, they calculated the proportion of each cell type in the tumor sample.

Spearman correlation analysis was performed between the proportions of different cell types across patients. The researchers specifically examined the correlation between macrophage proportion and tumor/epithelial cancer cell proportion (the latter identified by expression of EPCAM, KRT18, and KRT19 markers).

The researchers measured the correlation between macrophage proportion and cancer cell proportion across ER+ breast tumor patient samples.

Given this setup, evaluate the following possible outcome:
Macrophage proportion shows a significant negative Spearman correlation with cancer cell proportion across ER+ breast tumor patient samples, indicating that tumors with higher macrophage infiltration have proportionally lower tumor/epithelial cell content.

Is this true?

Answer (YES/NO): NO